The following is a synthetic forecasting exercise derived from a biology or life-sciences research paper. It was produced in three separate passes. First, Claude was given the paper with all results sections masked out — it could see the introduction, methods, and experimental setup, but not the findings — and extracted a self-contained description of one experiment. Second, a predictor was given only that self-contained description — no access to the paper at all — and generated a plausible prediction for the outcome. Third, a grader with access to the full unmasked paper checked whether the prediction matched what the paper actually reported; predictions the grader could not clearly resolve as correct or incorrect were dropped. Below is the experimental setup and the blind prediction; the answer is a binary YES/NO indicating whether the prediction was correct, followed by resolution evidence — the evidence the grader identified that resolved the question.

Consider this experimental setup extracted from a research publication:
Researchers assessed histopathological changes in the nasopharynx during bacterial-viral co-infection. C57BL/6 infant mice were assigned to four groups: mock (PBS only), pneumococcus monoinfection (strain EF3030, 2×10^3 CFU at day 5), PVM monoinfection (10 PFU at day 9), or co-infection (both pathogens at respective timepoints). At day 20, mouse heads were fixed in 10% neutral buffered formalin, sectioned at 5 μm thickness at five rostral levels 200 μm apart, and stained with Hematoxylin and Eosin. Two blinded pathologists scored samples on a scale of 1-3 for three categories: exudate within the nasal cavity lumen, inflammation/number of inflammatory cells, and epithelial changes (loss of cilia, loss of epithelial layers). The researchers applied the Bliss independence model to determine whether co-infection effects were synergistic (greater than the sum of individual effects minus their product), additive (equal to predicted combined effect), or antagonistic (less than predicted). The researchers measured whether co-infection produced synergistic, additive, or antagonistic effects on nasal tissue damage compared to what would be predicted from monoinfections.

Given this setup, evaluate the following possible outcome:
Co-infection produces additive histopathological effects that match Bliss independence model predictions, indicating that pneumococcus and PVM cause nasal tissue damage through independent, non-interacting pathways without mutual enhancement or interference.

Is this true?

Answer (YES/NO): NO